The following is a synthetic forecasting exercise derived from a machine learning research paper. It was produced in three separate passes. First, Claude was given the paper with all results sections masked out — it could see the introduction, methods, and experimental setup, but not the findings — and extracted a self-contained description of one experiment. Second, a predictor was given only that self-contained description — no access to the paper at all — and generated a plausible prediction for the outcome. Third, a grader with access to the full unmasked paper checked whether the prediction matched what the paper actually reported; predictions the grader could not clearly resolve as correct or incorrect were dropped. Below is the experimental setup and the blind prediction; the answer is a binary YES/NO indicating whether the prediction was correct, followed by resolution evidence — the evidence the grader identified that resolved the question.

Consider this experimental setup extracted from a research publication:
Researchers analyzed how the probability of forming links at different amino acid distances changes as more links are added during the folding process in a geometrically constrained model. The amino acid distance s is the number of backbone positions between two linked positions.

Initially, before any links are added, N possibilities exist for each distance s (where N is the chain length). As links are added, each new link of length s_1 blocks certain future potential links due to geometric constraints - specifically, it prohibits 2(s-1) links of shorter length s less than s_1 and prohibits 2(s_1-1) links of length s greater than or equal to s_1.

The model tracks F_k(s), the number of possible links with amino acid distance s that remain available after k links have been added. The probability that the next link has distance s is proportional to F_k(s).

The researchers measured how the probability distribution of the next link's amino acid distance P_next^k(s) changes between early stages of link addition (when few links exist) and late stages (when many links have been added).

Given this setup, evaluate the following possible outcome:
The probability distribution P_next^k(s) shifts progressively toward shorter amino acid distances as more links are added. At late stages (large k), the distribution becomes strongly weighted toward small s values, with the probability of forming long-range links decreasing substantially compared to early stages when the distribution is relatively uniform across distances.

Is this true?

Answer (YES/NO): YES